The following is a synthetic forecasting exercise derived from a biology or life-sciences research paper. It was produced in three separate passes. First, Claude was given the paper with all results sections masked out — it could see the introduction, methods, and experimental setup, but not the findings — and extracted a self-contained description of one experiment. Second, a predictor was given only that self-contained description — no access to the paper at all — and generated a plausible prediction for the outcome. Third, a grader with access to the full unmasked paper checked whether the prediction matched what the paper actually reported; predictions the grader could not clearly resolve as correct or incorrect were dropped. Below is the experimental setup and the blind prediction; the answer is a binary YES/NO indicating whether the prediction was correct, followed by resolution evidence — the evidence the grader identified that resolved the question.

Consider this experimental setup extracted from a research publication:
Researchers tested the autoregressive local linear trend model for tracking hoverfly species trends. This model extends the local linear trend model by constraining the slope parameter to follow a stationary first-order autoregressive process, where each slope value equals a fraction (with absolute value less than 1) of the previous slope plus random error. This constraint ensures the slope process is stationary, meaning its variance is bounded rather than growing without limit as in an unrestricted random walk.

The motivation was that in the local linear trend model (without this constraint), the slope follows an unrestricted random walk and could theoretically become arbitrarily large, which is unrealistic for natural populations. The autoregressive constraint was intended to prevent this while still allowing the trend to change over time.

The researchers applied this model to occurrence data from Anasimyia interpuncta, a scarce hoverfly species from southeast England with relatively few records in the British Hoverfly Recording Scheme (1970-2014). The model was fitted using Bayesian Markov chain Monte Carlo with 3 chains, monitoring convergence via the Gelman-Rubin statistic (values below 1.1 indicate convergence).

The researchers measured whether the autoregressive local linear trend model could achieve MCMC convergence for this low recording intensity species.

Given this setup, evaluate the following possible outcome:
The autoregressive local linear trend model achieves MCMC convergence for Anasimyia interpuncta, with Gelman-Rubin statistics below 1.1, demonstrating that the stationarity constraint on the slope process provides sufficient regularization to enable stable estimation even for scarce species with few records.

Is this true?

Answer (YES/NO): NO